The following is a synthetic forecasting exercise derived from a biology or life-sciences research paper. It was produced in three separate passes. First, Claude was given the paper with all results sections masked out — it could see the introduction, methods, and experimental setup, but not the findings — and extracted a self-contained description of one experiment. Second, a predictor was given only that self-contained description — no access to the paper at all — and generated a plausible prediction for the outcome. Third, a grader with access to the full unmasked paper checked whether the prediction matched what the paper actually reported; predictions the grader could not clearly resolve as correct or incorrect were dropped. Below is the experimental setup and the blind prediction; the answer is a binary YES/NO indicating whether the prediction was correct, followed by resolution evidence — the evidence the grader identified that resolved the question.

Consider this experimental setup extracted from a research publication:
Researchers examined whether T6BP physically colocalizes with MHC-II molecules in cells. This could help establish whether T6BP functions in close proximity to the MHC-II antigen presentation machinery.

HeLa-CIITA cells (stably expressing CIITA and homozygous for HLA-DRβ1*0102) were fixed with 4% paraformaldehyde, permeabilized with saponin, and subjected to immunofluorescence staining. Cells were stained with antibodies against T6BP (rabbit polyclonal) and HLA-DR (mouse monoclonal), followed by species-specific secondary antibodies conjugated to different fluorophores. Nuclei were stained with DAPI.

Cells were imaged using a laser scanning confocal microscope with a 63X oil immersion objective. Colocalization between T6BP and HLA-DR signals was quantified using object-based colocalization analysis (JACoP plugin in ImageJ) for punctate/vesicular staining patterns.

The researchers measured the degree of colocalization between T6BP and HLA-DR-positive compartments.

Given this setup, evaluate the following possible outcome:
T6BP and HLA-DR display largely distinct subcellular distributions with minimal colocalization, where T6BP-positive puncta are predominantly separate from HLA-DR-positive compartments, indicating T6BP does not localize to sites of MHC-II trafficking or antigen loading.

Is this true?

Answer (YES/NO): YES